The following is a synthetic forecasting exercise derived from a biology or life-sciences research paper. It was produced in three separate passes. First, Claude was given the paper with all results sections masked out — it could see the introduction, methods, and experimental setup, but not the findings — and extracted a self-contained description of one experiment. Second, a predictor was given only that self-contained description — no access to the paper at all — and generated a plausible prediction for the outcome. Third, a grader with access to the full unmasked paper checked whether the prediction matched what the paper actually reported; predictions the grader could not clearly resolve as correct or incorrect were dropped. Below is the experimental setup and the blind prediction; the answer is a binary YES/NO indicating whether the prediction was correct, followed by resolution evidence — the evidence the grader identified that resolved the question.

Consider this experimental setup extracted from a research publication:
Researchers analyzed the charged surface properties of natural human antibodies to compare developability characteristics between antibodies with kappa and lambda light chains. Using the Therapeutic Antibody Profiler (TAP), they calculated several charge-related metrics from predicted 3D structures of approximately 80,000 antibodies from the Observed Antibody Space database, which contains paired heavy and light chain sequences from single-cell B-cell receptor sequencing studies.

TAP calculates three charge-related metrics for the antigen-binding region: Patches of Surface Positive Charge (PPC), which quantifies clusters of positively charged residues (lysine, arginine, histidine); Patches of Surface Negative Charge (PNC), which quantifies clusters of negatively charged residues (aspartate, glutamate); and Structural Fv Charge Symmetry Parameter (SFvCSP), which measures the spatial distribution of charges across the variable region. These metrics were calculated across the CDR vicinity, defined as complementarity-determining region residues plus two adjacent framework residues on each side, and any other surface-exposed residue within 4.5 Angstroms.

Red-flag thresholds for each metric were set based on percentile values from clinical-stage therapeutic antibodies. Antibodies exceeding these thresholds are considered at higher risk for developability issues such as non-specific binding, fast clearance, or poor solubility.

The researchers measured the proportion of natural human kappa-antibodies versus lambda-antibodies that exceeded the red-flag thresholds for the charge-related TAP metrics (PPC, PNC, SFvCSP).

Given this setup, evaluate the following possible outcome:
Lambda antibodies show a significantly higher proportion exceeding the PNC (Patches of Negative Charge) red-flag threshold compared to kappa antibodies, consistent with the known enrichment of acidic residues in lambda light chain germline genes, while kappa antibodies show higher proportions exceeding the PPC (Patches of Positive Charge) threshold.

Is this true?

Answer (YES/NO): NO